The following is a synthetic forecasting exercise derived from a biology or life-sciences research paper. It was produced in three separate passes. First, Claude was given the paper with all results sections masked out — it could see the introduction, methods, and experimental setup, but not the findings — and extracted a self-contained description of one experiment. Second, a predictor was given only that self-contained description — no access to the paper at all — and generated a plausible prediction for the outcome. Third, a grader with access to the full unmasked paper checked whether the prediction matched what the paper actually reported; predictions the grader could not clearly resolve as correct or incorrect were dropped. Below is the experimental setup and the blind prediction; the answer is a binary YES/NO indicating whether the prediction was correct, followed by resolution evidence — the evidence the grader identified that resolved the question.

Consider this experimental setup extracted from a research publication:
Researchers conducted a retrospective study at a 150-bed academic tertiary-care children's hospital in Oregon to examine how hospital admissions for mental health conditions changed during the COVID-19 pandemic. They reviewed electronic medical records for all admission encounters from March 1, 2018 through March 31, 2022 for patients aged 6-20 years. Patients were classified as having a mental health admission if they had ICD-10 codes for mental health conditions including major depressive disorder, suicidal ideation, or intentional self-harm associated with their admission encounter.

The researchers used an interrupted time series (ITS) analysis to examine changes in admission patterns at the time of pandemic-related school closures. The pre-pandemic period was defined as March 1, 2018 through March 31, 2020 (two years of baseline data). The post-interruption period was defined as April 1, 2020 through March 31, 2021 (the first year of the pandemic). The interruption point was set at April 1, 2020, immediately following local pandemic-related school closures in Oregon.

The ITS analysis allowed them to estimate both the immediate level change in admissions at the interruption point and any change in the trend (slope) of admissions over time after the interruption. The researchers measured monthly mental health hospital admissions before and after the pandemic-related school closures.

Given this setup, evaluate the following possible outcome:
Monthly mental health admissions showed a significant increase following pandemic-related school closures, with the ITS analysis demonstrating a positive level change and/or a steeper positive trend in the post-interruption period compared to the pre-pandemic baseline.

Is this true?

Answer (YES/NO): NO